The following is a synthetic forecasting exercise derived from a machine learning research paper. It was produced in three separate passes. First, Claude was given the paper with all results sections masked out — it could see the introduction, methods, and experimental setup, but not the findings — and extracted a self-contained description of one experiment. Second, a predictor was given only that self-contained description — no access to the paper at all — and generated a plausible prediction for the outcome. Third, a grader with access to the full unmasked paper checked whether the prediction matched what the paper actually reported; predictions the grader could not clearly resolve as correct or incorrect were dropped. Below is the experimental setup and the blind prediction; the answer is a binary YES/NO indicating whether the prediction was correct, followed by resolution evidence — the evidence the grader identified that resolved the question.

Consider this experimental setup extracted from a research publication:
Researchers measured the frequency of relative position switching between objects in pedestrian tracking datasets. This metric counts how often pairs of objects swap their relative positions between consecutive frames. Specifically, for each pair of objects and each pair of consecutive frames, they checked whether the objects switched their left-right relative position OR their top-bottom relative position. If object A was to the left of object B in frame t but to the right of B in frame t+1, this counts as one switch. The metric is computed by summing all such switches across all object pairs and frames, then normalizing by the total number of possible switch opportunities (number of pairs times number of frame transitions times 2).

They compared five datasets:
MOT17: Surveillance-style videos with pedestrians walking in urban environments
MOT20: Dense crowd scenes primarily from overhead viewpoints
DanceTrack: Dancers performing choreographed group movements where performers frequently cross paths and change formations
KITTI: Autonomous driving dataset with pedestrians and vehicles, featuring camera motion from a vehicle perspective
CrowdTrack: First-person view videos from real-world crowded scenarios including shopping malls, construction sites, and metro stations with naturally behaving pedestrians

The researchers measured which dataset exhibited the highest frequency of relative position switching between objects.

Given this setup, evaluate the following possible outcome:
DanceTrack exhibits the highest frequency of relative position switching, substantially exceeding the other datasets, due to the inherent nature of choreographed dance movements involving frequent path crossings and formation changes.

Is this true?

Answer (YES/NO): NO